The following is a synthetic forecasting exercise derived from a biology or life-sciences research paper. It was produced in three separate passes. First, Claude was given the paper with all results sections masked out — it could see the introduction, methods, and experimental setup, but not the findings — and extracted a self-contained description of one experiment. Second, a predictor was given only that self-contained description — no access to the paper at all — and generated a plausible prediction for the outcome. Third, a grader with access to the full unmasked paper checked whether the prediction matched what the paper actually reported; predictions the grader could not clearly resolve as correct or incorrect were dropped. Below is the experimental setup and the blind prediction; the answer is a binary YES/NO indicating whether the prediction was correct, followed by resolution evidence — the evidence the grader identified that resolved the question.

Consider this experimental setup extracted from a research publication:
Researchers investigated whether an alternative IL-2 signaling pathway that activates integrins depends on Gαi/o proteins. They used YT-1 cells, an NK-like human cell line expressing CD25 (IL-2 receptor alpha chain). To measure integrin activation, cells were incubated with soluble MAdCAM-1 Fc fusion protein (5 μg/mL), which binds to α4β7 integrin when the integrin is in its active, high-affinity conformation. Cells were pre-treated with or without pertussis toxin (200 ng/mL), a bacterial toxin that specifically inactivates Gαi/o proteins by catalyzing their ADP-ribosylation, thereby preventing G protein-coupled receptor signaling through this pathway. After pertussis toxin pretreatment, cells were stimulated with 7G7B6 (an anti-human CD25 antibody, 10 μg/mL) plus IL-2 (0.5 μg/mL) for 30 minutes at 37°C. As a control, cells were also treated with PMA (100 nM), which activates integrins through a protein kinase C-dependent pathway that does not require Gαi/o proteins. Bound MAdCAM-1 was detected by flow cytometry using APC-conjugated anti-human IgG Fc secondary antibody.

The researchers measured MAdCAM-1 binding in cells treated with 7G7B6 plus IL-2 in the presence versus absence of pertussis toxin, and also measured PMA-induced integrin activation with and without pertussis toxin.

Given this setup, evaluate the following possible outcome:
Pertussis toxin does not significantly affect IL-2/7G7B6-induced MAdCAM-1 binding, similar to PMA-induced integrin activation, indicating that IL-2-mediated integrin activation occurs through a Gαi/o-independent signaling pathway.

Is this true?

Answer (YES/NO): NO